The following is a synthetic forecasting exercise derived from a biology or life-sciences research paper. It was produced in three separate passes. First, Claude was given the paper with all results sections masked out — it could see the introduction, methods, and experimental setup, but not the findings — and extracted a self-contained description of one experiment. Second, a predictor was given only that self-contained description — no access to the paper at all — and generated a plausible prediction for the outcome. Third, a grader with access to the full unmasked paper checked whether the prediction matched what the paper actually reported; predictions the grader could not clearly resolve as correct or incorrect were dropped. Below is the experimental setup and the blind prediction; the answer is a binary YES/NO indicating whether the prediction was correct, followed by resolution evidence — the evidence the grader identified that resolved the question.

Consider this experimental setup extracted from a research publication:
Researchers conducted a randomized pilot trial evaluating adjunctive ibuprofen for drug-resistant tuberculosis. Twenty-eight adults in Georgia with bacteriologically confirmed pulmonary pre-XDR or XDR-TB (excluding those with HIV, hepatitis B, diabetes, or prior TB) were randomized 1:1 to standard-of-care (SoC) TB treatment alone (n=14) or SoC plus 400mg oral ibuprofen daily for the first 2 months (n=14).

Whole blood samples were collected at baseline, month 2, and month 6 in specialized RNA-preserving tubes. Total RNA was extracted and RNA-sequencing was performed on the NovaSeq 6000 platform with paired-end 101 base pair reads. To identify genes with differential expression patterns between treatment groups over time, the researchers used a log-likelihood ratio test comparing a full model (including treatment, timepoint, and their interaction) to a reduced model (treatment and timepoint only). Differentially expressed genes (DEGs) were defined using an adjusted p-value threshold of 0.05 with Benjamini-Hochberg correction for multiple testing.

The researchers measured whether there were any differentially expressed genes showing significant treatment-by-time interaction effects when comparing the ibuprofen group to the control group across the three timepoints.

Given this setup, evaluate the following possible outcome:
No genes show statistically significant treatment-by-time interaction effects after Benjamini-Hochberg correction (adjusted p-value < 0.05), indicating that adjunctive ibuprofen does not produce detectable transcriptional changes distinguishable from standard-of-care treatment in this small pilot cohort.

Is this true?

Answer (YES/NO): YES